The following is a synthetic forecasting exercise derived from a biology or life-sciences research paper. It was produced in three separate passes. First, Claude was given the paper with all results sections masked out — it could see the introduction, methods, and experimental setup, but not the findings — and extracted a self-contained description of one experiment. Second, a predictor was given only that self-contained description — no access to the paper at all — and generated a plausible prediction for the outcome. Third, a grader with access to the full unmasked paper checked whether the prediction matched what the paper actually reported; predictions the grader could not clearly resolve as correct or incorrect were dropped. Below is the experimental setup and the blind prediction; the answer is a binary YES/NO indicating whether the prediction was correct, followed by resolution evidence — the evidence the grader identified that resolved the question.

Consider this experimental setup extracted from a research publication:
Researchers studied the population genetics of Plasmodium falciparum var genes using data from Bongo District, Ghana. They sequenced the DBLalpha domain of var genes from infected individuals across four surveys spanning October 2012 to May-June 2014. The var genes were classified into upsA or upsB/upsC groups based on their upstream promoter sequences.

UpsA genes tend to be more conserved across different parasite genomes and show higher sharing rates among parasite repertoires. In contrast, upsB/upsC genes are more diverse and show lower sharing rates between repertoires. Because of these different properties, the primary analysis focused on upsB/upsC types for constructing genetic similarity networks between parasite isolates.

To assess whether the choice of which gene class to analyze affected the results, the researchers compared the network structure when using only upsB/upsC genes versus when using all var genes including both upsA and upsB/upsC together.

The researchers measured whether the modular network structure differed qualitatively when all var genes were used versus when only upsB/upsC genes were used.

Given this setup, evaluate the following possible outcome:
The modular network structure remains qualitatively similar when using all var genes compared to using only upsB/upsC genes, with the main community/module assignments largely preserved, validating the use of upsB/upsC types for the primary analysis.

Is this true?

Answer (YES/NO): YES